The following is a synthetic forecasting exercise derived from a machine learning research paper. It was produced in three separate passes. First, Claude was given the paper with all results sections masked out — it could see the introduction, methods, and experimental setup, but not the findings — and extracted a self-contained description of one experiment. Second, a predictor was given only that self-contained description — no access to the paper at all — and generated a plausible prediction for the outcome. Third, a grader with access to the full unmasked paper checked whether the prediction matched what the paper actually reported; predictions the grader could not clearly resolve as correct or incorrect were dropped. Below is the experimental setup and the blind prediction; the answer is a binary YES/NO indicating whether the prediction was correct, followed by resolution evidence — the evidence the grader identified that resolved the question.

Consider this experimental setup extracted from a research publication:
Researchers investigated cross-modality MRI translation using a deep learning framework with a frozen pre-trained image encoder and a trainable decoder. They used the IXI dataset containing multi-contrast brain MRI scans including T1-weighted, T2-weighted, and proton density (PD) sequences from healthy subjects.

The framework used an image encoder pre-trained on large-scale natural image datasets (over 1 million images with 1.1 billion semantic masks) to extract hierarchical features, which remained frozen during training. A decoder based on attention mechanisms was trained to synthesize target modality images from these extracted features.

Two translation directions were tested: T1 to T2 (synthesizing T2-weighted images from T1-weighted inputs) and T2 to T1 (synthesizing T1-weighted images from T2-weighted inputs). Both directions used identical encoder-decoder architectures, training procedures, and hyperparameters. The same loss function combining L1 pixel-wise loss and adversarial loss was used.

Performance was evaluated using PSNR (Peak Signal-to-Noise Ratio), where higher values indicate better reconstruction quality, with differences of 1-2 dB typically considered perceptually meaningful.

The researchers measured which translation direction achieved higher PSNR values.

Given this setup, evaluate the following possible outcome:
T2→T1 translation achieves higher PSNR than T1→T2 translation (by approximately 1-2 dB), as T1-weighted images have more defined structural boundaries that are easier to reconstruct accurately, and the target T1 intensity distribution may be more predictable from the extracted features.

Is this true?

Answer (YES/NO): NO